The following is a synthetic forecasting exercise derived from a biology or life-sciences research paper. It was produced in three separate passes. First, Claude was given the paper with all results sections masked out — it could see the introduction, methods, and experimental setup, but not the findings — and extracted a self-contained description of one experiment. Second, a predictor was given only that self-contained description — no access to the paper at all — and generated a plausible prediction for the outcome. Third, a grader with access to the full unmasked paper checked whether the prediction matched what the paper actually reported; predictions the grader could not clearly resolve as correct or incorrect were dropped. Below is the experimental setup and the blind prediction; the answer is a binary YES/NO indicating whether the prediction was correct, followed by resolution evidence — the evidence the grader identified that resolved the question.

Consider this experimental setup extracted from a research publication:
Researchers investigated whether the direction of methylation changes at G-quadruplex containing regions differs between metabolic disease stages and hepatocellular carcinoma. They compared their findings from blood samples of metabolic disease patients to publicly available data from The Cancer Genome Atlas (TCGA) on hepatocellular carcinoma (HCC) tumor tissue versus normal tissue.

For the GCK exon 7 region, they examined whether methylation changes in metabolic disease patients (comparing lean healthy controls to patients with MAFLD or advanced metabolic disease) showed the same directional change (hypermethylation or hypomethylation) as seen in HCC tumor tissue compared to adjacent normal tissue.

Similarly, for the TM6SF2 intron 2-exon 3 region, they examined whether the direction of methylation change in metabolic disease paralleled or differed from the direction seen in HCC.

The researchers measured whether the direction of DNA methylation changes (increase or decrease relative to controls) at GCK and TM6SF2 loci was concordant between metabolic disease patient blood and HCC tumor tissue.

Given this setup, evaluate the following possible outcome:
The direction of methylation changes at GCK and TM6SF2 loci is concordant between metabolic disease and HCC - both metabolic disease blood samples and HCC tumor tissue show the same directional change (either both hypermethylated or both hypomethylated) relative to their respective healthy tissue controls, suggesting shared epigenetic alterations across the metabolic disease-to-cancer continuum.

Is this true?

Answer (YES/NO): NO